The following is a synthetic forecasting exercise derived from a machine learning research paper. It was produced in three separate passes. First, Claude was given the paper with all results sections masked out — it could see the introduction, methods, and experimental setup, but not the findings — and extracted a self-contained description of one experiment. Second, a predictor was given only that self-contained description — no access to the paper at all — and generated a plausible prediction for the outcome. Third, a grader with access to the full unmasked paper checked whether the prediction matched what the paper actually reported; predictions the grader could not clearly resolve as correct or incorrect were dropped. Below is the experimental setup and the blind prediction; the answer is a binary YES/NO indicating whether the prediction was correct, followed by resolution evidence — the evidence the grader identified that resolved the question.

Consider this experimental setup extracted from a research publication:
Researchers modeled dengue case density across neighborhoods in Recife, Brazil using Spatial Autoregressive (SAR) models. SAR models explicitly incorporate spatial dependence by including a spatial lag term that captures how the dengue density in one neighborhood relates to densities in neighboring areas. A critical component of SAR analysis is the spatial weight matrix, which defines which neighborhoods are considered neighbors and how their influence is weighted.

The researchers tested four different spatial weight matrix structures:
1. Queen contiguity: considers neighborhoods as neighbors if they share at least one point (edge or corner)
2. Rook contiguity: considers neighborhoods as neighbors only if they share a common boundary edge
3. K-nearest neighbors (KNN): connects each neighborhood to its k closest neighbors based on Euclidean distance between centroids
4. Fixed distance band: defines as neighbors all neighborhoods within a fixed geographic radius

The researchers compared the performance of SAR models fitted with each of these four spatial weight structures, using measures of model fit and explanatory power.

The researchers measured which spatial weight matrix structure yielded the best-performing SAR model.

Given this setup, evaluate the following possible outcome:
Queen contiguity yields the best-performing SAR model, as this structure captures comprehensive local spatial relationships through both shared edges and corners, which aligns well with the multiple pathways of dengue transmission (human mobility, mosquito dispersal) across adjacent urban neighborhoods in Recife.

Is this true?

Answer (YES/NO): NO